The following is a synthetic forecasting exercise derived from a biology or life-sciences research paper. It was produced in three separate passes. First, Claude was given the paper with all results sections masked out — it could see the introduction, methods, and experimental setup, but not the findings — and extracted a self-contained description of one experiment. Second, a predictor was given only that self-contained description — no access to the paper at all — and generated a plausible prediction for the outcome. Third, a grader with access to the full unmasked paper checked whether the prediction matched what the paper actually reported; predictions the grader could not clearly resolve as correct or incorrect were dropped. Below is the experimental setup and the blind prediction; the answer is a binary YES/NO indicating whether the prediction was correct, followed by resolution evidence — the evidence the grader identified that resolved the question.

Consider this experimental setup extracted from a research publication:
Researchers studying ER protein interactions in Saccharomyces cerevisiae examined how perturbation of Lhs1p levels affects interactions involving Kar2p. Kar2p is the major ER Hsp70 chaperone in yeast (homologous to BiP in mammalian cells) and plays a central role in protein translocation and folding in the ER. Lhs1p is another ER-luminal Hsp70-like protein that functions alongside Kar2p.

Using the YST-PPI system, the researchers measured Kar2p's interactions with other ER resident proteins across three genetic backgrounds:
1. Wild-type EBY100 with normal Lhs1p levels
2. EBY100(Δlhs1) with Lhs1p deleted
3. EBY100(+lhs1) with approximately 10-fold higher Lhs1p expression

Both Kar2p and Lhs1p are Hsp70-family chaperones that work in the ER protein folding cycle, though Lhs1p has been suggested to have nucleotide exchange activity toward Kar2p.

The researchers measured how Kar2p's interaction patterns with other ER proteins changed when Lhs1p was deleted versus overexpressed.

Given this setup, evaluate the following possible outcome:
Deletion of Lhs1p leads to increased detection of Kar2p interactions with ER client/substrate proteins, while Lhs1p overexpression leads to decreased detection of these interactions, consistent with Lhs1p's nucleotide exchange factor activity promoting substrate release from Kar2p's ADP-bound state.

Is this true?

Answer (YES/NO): NO